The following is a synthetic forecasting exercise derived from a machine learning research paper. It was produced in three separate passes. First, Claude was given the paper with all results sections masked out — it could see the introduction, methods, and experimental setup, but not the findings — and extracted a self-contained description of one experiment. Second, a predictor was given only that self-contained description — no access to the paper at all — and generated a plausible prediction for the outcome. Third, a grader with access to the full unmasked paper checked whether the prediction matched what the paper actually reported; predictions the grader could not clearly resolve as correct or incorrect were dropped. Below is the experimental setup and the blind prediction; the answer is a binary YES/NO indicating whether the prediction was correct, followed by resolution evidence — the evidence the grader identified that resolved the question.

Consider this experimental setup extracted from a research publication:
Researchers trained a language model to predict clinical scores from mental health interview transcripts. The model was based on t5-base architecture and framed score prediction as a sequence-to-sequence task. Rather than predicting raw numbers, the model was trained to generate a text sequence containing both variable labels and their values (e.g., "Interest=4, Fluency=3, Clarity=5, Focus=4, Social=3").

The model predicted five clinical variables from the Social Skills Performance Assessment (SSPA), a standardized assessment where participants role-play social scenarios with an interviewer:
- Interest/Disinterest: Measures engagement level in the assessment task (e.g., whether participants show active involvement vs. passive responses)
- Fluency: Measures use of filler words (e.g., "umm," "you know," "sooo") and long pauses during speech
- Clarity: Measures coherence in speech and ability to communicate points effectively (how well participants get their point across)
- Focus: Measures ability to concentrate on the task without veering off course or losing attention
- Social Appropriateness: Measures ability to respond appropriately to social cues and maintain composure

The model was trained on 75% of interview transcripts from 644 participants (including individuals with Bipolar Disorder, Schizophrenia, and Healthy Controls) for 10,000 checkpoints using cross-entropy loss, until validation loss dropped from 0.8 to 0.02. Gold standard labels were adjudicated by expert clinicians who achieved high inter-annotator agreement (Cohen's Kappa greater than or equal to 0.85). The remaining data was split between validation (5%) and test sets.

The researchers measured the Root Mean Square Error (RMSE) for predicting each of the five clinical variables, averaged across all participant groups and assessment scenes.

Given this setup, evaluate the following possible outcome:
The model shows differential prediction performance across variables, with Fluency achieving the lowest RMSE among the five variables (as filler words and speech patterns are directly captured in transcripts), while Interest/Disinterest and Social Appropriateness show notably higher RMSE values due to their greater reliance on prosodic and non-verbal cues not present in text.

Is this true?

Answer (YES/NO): NO